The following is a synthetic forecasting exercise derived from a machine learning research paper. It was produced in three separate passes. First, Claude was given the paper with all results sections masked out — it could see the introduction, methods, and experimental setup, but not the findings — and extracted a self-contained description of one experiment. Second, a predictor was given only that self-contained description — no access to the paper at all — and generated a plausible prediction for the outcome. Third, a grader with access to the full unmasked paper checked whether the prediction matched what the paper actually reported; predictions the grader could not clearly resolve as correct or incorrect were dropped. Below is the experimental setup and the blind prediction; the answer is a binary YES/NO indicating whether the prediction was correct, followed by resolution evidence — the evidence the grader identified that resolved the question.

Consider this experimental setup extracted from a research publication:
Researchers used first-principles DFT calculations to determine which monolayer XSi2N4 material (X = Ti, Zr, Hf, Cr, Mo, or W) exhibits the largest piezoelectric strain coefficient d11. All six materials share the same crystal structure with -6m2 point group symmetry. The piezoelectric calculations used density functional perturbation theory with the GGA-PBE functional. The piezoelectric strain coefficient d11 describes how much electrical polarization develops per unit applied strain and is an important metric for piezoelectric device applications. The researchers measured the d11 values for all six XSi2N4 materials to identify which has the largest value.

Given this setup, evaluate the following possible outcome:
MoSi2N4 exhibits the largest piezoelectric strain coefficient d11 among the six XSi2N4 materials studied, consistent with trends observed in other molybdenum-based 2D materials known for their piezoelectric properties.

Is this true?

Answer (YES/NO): NO